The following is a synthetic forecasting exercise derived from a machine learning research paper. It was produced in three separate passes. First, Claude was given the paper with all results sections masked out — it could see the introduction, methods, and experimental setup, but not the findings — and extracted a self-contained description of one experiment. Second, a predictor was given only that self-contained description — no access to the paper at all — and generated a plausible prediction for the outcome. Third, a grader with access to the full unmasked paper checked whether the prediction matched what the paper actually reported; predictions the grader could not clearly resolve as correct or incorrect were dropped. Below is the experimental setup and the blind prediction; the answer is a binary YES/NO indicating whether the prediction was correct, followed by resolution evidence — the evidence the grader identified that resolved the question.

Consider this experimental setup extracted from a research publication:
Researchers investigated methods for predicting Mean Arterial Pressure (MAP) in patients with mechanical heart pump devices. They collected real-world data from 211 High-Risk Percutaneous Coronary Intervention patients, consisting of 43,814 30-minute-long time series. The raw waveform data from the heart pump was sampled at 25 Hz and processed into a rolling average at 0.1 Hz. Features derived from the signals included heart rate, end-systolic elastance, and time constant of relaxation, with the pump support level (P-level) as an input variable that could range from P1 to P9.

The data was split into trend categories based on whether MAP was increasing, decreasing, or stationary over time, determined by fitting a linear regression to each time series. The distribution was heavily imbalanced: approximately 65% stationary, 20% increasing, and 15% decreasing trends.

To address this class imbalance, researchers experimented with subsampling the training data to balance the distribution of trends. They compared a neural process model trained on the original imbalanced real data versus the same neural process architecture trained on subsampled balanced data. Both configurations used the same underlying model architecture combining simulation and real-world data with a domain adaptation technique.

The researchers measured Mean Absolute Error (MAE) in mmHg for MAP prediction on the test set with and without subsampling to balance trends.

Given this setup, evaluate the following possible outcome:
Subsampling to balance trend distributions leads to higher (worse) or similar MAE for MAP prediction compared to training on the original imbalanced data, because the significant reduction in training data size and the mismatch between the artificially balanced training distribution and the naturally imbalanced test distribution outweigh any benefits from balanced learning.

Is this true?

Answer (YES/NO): YES